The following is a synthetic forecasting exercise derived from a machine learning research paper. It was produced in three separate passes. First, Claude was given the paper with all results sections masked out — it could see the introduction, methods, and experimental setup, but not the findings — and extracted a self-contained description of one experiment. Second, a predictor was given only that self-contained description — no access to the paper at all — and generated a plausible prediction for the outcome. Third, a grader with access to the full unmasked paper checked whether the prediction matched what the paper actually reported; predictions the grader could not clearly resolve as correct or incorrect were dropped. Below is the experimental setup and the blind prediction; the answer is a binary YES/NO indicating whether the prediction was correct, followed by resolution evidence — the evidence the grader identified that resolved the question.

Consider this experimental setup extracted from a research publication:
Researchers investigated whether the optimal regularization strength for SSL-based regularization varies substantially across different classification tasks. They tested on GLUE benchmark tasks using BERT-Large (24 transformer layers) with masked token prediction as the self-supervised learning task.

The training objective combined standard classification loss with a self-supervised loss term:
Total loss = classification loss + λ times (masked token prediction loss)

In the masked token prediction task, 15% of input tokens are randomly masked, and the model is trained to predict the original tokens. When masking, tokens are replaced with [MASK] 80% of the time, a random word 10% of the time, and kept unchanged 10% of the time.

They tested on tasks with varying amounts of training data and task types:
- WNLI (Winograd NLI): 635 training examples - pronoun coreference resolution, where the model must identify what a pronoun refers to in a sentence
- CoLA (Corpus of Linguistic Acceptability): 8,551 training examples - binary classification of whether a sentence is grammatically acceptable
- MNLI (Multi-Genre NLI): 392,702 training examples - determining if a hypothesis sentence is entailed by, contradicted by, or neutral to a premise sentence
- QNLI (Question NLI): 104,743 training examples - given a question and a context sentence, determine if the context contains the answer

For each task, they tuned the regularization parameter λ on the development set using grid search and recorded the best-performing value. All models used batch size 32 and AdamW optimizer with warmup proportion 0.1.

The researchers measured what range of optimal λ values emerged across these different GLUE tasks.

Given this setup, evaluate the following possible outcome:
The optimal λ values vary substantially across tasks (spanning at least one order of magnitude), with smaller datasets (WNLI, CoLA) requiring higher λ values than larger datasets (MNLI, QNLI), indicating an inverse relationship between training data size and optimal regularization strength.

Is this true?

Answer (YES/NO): NO